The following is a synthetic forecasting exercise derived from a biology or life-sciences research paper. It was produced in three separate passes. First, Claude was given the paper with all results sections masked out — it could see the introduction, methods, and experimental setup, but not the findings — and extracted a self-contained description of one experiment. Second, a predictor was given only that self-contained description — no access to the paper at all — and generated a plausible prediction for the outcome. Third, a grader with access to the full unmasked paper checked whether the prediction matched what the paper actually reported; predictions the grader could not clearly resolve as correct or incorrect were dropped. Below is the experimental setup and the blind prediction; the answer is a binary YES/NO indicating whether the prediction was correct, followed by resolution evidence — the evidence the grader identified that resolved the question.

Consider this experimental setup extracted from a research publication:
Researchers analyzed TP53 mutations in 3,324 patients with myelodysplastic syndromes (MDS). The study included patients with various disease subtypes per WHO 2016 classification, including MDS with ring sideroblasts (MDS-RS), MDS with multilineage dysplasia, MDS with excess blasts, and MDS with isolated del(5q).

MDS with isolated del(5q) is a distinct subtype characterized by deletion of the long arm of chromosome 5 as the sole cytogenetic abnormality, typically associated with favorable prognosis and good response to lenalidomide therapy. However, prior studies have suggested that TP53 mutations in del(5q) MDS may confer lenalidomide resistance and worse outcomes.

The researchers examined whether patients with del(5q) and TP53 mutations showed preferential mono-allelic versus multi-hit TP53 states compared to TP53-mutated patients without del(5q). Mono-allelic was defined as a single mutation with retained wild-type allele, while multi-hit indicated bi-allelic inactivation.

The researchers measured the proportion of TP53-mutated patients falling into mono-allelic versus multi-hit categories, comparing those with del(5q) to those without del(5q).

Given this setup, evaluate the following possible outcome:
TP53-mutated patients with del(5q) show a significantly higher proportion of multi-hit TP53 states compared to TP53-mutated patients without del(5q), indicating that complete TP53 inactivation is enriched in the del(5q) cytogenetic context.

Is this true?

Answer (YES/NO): YES